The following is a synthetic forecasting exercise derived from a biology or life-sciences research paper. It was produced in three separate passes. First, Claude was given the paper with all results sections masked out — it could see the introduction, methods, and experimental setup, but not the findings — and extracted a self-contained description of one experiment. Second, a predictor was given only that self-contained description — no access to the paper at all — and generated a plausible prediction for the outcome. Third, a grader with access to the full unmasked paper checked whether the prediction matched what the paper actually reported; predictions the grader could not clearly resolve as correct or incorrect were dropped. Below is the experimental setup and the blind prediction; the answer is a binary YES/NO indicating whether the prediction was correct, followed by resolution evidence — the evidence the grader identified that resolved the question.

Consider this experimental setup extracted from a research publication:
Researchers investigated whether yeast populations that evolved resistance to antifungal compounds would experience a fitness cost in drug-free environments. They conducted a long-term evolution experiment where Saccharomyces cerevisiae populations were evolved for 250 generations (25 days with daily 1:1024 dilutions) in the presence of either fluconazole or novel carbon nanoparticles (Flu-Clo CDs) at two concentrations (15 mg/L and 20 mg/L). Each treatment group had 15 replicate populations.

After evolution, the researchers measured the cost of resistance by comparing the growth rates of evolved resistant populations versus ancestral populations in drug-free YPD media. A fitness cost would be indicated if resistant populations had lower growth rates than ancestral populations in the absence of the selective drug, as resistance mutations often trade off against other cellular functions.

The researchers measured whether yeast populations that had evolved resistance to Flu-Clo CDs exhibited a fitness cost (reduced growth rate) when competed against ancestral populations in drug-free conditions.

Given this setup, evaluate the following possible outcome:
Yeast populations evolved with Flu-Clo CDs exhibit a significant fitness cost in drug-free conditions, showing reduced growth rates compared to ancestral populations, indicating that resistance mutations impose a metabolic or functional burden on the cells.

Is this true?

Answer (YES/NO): NO